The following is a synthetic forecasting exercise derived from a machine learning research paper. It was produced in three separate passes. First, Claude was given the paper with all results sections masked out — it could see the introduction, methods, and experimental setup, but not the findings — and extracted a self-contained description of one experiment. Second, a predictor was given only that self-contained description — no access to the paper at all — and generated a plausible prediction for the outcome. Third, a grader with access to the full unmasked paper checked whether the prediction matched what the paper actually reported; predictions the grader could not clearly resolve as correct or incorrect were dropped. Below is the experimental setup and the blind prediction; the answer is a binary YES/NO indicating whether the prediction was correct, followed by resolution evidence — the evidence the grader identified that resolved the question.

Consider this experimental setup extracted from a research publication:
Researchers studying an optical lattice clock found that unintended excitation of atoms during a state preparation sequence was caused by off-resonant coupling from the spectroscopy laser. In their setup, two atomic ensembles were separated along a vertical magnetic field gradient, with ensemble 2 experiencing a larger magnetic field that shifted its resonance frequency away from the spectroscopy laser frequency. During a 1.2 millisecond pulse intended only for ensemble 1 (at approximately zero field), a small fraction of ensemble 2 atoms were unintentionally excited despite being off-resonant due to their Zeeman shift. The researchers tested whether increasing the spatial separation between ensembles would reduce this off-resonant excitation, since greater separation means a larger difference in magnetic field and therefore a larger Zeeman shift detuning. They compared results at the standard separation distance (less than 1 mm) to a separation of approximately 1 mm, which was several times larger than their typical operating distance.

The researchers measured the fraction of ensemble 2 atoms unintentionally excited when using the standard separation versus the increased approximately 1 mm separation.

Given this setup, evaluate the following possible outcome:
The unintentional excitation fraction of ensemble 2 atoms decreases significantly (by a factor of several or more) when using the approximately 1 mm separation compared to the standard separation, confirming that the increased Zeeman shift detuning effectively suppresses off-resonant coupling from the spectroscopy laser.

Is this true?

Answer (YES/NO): YES